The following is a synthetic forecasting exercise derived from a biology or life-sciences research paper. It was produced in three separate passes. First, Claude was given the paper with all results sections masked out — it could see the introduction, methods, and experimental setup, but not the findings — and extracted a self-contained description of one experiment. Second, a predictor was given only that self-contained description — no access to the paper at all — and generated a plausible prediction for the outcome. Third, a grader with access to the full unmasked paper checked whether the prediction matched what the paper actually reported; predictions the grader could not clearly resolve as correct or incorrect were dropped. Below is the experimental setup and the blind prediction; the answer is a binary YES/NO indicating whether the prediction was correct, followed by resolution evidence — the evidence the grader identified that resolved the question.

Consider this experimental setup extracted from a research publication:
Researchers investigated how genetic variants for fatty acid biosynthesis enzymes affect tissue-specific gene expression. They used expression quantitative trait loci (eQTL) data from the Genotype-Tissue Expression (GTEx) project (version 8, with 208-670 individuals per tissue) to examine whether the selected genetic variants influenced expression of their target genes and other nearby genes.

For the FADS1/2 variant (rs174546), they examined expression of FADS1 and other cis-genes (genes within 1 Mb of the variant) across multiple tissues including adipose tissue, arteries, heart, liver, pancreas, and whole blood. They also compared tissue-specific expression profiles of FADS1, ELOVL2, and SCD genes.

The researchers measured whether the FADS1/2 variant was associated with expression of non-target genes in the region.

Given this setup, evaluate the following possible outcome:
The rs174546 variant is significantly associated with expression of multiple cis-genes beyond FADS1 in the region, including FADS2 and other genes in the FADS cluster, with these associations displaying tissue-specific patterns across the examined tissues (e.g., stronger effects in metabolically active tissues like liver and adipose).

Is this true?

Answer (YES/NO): NO